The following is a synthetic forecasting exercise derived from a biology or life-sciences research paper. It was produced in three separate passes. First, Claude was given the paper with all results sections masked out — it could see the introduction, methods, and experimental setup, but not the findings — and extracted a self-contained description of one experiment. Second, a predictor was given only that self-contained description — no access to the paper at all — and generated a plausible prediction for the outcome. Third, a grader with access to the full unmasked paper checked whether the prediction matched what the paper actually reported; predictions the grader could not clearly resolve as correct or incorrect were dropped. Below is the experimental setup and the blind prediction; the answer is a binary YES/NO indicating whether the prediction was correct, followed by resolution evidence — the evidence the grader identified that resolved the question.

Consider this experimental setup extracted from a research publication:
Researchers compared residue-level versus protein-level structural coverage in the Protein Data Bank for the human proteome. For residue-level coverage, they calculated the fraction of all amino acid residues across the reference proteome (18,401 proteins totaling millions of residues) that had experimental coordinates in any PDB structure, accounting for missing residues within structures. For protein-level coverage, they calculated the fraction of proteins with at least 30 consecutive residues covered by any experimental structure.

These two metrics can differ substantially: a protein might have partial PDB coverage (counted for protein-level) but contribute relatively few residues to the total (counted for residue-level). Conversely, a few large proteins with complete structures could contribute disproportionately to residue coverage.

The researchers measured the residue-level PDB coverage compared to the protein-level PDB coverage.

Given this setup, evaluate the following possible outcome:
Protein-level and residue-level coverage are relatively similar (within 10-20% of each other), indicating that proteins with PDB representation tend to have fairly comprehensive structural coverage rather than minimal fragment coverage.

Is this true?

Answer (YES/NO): NO